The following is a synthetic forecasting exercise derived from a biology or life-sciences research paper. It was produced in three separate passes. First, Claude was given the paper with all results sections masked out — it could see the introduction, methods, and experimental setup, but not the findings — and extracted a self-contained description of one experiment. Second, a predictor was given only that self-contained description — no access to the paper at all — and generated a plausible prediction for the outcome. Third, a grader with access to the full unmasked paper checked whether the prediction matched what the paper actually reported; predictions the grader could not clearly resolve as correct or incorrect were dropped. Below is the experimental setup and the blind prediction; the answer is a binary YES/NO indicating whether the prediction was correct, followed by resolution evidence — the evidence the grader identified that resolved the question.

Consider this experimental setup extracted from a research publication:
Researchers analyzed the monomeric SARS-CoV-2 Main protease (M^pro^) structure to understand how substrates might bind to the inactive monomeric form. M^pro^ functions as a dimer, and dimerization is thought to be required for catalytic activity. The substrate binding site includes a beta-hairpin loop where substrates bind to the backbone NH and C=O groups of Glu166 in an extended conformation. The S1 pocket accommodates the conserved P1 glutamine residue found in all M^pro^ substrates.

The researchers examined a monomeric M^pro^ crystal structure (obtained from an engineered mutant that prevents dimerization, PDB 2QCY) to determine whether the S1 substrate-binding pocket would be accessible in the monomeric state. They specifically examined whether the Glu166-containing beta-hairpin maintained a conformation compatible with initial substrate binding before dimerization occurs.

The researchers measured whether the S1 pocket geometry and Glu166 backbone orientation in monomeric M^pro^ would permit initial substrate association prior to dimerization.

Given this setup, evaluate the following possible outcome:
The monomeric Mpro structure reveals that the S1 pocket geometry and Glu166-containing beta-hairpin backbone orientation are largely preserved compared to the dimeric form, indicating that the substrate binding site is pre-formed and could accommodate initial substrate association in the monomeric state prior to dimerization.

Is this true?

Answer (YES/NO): YES